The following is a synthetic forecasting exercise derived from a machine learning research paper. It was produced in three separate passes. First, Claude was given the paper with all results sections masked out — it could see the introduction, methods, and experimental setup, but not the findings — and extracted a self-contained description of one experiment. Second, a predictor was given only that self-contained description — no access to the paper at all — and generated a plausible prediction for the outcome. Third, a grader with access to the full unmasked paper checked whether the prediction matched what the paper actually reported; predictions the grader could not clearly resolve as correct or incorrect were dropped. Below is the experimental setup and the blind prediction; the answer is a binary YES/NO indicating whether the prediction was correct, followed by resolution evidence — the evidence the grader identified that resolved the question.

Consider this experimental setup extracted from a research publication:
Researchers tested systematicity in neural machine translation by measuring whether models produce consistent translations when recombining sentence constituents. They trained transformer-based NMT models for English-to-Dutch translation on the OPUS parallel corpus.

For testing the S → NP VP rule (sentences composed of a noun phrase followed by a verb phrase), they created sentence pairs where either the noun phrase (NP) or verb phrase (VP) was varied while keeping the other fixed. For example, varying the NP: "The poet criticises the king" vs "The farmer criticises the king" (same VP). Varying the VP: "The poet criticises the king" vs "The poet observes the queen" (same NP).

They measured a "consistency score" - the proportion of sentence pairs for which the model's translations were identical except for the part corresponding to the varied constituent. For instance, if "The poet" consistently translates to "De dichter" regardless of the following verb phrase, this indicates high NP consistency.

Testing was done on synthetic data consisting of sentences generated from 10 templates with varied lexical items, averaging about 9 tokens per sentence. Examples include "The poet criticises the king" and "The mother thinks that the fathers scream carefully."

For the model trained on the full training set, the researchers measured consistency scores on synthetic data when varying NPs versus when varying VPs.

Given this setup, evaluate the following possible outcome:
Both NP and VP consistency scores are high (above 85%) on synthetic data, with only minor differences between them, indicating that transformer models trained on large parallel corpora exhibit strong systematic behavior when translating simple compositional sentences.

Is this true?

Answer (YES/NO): NO